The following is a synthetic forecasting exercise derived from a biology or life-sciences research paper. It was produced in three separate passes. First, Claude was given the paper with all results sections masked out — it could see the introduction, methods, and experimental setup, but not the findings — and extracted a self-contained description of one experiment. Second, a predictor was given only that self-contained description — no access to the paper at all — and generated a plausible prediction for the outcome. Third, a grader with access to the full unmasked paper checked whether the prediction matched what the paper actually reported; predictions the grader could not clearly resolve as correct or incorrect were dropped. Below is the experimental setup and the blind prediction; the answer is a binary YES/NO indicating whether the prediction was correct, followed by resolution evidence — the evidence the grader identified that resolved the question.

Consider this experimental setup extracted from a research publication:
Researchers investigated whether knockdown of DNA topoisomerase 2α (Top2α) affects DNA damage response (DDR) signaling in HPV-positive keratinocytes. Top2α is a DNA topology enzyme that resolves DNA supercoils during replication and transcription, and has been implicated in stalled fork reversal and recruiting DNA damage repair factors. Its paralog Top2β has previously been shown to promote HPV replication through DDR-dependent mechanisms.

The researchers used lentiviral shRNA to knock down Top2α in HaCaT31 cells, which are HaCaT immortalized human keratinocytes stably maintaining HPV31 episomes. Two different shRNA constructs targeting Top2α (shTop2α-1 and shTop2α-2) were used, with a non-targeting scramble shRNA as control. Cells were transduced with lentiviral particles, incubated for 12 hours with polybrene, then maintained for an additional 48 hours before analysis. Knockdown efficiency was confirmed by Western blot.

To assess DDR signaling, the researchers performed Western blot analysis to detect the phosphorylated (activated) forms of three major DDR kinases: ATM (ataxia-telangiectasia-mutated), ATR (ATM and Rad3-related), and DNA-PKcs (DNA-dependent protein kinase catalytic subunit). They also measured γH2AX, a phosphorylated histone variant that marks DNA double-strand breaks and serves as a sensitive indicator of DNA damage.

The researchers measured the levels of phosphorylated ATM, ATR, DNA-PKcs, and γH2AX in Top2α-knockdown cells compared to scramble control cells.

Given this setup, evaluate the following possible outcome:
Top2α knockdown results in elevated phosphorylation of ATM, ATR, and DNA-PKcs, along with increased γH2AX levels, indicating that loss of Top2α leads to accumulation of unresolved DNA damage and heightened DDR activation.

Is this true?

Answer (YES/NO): NO